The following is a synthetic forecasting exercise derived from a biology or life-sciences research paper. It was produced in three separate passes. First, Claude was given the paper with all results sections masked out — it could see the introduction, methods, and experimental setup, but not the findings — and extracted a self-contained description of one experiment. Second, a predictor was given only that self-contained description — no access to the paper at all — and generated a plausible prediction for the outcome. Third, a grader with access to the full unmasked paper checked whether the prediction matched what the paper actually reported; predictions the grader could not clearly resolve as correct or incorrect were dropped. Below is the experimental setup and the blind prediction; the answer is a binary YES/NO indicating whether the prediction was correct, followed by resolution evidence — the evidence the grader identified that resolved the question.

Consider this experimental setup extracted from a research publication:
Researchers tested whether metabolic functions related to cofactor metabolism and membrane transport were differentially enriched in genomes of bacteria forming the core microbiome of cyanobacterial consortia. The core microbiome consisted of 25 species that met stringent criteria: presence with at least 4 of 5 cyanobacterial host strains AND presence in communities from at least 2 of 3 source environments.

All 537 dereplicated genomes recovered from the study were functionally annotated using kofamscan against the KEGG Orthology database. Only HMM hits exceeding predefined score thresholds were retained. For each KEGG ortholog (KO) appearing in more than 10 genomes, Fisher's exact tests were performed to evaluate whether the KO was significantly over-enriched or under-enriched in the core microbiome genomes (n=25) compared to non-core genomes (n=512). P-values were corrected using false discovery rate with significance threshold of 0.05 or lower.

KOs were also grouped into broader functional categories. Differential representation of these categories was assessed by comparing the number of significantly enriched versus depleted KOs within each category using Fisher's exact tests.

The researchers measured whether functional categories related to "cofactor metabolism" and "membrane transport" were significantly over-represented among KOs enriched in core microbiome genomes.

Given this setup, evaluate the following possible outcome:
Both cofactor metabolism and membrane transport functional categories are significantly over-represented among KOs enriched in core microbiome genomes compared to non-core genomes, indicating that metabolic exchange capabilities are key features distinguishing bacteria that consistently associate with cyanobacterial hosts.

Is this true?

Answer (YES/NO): YES